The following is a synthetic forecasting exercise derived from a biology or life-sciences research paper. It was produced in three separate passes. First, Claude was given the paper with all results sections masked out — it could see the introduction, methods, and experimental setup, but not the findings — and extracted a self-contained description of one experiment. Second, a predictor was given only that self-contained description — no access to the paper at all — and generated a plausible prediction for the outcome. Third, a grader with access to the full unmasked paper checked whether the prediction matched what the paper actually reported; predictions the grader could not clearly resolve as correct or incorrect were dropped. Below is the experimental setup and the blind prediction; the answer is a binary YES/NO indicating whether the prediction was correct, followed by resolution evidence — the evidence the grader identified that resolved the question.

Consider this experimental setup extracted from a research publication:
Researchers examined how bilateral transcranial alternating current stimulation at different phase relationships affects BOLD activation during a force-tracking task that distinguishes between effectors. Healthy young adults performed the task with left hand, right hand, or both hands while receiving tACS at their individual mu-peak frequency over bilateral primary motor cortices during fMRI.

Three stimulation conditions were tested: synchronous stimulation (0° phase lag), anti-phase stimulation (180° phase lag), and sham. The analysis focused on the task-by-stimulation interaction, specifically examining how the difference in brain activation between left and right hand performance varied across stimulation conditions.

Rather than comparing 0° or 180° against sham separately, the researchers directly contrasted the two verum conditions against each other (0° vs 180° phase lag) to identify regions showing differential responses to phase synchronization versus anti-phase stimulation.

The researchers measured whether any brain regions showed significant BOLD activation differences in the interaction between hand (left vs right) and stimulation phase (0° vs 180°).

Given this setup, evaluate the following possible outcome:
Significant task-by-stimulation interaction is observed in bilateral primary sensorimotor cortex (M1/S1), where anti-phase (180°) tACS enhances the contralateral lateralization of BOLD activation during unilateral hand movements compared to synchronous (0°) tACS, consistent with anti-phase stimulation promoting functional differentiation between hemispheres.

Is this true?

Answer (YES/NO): NO